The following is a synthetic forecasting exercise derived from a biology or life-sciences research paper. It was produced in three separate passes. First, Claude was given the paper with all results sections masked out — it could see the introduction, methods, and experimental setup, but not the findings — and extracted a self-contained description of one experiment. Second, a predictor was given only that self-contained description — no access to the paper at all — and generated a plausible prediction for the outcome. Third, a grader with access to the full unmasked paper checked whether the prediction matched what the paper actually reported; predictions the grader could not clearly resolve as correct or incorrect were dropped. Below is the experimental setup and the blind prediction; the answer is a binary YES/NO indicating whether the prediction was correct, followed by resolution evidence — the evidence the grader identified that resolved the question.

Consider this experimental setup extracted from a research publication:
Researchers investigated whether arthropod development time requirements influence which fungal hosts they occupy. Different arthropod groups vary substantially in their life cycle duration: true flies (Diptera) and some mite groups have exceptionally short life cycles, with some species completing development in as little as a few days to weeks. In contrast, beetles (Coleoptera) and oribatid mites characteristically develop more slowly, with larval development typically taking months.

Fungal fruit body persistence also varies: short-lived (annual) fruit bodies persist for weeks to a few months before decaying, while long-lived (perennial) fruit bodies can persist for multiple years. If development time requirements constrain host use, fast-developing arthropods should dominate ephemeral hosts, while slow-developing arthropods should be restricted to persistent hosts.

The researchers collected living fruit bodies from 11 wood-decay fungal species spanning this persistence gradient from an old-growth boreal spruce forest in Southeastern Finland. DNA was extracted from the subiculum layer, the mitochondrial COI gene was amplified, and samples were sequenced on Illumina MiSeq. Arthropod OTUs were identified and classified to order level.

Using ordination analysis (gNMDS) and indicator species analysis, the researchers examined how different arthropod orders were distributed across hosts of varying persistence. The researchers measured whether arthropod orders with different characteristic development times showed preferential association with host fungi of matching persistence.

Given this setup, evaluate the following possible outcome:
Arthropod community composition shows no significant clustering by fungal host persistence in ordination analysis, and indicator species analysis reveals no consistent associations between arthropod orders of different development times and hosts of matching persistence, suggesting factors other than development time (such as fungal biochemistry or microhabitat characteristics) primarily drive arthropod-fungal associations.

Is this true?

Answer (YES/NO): NO